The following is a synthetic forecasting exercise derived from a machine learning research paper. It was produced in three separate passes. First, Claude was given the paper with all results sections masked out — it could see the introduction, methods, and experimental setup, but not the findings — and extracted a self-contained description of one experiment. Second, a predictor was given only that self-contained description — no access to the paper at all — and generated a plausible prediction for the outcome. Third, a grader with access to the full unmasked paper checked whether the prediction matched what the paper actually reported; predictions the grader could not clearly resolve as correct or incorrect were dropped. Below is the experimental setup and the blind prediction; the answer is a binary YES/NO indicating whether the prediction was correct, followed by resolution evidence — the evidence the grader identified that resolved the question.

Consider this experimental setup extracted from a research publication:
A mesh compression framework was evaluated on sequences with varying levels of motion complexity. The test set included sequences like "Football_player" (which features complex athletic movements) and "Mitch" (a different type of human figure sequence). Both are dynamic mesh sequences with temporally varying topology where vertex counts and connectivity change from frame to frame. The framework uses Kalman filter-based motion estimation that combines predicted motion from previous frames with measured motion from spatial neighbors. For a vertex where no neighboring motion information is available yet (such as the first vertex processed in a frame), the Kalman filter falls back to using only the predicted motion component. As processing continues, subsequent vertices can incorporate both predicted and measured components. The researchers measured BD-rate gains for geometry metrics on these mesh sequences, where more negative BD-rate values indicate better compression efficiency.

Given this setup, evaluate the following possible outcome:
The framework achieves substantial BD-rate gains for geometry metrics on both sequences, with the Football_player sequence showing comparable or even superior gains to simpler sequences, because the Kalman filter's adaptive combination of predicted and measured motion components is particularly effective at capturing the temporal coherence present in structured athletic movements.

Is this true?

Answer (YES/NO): NO